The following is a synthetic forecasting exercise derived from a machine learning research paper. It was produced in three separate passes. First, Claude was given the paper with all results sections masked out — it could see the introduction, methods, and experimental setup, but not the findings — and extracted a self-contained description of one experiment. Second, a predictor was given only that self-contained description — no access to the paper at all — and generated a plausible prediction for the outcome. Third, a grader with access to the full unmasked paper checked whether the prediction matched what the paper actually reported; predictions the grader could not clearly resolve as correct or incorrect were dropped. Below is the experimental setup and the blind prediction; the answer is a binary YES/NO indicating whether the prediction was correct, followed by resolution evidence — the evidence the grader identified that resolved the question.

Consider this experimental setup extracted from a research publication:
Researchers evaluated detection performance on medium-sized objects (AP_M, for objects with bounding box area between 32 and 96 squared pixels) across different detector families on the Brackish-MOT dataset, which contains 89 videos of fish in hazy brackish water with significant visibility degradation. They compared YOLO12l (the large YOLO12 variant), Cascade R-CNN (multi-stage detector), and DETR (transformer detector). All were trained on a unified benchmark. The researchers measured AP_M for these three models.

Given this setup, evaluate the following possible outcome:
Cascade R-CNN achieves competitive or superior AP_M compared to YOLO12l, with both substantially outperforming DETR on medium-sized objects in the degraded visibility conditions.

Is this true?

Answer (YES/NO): NO